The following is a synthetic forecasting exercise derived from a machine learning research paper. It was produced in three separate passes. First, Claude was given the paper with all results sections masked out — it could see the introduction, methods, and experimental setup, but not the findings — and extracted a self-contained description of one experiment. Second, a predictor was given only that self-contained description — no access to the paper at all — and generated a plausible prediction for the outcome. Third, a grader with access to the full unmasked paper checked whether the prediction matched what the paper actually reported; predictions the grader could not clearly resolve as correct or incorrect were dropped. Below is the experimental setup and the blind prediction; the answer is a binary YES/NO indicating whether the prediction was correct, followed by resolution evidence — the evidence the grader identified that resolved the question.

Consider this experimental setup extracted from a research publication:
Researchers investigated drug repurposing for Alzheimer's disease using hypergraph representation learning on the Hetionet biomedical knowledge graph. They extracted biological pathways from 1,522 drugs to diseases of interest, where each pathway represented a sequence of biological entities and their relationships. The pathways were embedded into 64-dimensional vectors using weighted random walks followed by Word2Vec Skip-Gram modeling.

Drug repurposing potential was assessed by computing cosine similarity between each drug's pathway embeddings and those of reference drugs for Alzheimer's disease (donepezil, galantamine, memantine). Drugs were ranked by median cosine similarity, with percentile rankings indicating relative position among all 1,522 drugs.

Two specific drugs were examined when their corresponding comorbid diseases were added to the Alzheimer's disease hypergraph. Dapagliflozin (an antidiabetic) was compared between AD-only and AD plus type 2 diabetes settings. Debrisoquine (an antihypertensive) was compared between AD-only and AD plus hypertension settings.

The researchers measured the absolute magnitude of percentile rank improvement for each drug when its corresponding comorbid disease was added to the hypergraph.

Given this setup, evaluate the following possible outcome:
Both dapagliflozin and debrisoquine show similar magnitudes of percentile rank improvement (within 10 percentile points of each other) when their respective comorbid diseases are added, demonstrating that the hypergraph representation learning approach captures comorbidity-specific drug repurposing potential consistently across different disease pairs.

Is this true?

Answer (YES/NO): NO